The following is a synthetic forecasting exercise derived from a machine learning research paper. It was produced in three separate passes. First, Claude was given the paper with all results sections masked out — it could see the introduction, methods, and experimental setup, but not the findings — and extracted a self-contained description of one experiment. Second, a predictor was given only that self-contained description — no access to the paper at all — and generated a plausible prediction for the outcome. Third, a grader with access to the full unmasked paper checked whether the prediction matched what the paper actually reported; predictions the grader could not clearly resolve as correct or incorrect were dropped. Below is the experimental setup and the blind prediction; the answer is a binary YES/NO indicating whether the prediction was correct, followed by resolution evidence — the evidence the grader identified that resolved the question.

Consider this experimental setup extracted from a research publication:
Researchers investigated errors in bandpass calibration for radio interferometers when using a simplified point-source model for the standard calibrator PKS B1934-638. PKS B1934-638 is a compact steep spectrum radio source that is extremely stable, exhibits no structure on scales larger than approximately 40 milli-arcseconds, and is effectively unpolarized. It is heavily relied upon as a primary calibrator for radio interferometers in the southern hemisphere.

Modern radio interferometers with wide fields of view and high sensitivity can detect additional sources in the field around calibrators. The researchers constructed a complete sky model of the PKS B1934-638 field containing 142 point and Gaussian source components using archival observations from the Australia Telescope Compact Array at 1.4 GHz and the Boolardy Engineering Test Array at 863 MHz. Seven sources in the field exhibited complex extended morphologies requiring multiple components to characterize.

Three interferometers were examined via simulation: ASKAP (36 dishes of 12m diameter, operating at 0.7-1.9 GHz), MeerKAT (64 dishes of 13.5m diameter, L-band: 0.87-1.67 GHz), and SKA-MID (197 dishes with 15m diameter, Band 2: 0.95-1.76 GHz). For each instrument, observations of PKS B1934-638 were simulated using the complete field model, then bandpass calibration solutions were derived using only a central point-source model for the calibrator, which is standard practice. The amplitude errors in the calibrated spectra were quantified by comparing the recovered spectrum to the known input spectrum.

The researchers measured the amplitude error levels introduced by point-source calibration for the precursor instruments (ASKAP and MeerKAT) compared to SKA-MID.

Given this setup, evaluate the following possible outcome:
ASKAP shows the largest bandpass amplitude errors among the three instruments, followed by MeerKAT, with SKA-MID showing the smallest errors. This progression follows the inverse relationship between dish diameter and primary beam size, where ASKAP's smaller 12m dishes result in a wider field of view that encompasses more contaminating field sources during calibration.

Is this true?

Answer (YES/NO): NO